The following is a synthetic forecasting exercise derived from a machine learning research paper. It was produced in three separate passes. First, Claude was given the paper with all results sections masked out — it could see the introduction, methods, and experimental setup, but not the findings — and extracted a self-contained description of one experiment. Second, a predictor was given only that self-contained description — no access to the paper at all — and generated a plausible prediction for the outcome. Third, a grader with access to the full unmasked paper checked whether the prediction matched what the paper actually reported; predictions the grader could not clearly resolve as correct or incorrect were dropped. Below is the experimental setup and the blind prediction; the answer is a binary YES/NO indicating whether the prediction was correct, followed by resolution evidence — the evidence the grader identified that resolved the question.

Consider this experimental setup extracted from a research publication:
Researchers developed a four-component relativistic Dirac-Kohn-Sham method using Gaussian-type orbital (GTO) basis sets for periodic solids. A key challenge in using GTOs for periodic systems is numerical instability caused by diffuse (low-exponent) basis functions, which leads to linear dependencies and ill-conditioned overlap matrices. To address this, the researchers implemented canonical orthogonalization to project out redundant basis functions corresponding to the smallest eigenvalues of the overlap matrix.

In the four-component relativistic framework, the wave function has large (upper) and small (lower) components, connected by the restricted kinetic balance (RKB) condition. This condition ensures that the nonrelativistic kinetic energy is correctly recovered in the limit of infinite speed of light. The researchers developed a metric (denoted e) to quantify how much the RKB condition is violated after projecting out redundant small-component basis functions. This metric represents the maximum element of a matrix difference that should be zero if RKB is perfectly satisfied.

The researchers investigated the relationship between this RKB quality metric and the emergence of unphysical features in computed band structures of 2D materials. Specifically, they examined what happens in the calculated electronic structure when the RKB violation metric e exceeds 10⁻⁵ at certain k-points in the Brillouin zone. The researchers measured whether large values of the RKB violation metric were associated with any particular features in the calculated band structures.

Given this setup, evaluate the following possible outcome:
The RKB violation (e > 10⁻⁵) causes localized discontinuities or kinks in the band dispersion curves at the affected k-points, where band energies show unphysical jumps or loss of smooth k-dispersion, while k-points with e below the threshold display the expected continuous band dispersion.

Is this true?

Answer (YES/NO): NO